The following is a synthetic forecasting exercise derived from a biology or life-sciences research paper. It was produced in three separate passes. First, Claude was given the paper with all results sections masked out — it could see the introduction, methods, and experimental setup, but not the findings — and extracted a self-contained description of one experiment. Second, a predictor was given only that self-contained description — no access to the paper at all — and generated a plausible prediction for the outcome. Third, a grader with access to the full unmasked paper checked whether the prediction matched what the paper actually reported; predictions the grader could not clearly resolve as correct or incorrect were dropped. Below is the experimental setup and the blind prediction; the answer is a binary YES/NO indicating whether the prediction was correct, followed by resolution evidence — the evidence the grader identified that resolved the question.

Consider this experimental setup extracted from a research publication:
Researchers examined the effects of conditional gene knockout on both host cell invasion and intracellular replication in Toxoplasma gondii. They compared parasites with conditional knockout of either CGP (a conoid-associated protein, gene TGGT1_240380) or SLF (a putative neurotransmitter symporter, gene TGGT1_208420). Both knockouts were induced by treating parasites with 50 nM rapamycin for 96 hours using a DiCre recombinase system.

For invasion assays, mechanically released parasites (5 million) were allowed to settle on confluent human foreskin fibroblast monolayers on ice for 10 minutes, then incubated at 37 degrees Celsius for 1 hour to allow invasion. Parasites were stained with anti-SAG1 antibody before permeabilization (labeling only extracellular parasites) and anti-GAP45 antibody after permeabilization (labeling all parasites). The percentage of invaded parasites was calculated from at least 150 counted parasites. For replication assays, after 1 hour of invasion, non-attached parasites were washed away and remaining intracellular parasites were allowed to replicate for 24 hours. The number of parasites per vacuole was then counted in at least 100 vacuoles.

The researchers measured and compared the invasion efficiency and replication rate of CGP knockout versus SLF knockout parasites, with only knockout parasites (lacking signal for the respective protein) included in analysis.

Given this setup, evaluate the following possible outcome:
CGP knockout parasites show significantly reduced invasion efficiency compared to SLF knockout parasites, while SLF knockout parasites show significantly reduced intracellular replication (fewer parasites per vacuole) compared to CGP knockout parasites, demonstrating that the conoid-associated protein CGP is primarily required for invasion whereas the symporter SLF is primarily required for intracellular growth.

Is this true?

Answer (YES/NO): NO